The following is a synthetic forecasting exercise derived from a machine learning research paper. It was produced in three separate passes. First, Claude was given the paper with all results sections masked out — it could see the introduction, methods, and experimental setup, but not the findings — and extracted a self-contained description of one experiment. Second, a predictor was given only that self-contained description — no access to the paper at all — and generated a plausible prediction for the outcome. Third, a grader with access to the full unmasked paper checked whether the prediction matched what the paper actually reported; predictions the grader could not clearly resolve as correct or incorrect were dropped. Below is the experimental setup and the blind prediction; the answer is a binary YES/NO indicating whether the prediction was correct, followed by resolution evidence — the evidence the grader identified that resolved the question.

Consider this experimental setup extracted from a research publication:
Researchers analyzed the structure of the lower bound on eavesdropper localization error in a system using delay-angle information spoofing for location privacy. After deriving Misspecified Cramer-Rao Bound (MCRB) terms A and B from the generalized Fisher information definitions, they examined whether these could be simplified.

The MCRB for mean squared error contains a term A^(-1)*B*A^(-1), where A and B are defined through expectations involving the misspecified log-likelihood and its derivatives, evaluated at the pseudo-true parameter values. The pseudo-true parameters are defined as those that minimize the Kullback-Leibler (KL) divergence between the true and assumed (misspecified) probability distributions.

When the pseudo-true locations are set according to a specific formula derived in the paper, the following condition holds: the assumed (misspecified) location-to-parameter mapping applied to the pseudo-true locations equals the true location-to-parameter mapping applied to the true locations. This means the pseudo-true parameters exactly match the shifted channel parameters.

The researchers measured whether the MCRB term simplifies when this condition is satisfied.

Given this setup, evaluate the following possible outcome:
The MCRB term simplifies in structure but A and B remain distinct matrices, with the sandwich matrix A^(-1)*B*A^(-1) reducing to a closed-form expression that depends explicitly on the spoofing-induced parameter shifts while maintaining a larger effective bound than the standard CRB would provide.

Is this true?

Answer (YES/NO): YES